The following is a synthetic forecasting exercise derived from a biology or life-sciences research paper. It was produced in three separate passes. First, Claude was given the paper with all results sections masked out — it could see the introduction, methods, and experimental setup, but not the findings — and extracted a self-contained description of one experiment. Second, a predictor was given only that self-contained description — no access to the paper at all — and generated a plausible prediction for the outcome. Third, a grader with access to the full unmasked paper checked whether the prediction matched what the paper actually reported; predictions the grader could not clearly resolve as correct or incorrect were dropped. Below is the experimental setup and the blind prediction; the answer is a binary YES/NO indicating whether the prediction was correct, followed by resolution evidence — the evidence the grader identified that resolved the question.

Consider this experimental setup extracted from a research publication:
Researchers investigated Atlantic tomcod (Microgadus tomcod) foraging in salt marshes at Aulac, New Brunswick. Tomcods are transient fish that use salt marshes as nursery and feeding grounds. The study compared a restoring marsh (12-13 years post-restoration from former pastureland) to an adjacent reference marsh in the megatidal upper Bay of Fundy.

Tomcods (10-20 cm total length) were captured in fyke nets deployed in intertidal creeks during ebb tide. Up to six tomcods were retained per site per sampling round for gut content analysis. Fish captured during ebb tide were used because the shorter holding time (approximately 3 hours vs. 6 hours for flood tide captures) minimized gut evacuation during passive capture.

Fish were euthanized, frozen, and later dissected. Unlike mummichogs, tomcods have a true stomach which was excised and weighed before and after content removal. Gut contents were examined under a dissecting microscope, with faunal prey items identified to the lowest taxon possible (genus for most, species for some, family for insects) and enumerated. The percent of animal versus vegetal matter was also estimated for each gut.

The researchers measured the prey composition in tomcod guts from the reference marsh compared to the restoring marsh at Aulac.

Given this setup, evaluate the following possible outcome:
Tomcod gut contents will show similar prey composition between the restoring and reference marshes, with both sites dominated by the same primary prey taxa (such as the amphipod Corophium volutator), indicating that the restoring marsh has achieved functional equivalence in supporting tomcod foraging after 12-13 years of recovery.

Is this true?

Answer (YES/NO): NO